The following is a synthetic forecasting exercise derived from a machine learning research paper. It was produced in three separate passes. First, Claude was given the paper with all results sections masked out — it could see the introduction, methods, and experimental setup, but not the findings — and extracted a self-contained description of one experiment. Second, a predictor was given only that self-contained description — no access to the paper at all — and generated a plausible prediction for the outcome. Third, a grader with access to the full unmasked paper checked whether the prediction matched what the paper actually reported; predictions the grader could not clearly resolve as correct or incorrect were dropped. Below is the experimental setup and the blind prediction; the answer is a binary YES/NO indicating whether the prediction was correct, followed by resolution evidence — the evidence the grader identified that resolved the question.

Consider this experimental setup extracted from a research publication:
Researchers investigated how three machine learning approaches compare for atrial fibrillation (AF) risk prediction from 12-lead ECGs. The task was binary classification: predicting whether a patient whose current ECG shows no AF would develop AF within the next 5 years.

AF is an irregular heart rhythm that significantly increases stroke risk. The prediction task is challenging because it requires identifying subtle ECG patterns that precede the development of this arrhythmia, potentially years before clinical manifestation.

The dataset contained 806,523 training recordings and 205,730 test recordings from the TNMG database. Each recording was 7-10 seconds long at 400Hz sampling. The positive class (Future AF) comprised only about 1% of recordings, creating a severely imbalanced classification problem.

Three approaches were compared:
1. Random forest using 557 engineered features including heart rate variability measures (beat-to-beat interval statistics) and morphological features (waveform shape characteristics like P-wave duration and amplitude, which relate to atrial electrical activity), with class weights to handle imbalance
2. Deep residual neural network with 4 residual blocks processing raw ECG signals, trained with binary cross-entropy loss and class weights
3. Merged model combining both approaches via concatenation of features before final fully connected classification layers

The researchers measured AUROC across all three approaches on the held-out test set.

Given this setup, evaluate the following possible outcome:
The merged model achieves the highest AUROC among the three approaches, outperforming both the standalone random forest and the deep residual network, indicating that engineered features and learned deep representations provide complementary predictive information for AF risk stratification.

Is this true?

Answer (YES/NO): NO